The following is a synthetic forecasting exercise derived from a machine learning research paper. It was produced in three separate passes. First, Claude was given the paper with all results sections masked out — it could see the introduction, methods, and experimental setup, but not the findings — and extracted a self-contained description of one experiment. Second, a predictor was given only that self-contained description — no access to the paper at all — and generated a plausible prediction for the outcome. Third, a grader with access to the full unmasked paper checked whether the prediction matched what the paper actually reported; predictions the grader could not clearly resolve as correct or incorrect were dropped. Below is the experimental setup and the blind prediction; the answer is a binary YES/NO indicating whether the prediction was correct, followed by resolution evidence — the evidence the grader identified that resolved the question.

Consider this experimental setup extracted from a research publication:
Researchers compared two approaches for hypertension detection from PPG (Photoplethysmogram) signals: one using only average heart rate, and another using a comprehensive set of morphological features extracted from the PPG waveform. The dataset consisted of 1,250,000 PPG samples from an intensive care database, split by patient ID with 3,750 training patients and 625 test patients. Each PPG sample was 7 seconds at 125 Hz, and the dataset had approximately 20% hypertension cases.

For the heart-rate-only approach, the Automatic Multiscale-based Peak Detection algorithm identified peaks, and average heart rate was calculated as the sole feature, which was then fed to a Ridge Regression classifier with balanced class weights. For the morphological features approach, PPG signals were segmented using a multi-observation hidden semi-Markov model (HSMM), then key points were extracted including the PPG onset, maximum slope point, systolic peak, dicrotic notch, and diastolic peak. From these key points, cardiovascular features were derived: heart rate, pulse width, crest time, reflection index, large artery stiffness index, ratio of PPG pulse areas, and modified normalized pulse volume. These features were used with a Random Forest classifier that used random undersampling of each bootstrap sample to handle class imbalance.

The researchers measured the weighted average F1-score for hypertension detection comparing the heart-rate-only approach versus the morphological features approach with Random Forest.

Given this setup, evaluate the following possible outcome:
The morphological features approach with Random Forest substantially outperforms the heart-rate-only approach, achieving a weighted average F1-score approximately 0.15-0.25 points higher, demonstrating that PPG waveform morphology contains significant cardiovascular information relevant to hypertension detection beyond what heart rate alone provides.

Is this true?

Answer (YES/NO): NO